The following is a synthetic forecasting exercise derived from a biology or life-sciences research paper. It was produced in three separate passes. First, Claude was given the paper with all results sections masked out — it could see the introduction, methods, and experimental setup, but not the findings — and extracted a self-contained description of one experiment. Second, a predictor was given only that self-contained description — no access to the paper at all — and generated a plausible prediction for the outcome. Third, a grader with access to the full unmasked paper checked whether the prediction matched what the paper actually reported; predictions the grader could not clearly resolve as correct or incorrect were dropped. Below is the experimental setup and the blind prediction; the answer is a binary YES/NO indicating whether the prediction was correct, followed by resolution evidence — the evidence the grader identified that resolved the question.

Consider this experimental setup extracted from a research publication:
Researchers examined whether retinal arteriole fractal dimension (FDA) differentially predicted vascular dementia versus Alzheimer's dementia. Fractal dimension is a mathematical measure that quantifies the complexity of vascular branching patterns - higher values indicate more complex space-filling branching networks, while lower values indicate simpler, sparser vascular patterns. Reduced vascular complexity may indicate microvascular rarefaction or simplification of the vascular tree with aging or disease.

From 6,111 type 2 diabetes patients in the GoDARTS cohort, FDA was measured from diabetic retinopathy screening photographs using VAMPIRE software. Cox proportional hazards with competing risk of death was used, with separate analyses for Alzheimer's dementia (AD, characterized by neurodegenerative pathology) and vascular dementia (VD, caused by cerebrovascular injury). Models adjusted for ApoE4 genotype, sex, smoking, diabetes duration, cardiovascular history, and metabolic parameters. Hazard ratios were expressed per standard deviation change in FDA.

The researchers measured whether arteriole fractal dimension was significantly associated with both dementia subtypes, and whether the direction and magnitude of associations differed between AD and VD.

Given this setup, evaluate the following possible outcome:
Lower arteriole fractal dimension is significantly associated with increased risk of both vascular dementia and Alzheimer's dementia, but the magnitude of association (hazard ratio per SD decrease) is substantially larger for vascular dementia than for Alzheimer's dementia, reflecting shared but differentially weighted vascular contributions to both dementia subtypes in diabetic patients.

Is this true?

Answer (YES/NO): NO